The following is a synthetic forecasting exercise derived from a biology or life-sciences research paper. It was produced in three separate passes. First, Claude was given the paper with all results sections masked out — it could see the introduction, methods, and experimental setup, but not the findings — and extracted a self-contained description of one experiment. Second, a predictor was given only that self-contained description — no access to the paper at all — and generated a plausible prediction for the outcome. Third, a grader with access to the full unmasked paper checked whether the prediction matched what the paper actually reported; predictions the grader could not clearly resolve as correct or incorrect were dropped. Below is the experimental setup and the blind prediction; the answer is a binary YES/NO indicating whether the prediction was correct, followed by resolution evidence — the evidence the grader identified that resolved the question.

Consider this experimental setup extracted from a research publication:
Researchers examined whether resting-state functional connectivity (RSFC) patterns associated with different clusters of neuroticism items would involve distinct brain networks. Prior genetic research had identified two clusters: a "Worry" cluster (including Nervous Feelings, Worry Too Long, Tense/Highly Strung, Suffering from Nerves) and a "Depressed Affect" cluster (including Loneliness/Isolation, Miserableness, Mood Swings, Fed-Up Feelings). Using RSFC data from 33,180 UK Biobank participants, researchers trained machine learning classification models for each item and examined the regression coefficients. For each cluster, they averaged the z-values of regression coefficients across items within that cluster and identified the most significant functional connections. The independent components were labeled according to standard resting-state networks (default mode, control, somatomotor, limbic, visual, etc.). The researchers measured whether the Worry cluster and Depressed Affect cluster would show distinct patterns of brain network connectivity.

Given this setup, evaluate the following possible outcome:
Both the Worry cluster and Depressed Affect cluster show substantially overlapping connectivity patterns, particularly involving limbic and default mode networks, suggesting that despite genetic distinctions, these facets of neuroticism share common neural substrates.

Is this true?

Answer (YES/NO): NO